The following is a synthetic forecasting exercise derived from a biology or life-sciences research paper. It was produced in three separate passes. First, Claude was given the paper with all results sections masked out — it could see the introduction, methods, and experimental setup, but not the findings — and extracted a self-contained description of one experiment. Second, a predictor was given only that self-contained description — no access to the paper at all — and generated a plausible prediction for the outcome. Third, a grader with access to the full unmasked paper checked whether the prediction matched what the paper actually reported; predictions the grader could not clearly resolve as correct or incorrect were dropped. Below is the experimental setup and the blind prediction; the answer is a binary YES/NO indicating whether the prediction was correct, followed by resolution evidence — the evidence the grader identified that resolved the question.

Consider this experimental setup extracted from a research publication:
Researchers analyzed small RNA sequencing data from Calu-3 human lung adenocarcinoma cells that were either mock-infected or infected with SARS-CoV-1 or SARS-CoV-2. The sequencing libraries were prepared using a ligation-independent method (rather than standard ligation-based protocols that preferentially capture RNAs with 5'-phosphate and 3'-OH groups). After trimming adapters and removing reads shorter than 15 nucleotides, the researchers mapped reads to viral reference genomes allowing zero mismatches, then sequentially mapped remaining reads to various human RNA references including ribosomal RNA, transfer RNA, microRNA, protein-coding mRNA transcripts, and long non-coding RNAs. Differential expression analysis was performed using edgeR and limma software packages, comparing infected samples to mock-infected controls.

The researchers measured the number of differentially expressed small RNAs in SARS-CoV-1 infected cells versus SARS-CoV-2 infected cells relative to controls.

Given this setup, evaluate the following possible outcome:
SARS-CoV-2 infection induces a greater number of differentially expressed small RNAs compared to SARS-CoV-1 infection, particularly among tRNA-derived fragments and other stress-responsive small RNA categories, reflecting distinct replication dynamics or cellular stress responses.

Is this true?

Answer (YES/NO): NO